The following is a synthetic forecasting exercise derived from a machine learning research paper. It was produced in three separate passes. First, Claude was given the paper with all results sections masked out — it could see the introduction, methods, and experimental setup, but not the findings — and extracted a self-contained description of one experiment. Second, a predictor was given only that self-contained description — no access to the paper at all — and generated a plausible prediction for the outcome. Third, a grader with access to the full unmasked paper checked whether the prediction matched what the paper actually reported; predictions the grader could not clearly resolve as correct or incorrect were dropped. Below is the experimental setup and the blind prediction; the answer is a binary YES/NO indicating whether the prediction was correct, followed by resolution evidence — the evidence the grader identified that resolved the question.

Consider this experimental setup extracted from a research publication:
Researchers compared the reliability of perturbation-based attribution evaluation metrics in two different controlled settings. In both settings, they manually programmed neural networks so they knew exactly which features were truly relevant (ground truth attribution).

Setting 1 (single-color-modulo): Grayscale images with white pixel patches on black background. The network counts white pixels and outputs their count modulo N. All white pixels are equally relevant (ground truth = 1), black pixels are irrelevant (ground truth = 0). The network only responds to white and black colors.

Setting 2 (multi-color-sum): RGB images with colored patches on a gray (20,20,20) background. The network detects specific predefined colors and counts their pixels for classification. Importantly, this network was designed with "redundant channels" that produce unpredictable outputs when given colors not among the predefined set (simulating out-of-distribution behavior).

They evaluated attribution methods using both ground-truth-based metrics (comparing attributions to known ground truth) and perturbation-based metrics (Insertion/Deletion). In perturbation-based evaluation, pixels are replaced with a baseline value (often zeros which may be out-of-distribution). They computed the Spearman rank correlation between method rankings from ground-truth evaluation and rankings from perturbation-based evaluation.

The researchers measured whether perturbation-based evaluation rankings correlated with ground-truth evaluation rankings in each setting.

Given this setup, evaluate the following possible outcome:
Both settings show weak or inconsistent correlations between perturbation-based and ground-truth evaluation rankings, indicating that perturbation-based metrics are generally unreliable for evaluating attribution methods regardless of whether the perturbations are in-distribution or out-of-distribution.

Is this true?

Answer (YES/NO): NO